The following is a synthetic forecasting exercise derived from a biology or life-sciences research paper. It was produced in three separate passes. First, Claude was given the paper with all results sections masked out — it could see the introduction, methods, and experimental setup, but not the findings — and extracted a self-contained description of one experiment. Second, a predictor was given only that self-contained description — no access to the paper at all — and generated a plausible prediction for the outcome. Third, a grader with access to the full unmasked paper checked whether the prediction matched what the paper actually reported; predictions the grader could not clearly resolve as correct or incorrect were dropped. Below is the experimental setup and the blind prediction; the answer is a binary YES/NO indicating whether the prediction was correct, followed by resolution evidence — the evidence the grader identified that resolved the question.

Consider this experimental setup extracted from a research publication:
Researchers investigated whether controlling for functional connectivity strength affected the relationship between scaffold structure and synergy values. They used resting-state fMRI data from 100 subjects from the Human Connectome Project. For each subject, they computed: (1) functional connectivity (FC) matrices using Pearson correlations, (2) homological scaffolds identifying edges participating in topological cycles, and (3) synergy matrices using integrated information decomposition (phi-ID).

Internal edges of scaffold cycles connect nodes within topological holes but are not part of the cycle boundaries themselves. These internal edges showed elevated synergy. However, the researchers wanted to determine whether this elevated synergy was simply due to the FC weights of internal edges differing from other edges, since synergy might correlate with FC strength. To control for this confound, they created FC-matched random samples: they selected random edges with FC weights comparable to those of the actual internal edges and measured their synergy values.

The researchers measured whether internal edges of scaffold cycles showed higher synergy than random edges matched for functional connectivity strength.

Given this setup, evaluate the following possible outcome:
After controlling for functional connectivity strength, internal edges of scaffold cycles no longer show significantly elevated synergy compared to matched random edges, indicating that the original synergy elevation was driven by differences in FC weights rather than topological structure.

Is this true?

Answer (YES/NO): NO